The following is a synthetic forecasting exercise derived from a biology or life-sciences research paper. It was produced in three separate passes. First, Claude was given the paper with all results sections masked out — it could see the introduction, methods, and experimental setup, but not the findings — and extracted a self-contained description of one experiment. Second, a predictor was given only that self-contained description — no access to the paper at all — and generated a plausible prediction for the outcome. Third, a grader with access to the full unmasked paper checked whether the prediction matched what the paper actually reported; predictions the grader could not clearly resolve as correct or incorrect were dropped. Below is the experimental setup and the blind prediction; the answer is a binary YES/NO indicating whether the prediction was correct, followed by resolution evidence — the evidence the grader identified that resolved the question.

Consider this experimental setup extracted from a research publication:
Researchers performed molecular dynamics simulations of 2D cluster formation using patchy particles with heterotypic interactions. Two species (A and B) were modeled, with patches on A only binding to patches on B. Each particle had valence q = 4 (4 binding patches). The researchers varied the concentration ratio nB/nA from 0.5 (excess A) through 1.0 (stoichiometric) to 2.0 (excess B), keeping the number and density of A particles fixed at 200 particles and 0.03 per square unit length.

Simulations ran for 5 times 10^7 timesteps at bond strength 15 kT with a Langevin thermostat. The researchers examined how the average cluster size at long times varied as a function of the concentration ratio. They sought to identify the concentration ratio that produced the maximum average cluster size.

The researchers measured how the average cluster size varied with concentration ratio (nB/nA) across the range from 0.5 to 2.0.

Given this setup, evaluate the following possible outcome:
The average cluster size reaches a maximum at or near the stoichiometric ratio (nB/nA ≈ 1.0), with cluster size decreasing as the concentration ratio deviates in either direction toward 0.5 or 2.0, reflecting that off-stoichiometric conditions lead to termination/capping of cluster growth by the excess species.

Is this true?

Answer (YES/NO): YES